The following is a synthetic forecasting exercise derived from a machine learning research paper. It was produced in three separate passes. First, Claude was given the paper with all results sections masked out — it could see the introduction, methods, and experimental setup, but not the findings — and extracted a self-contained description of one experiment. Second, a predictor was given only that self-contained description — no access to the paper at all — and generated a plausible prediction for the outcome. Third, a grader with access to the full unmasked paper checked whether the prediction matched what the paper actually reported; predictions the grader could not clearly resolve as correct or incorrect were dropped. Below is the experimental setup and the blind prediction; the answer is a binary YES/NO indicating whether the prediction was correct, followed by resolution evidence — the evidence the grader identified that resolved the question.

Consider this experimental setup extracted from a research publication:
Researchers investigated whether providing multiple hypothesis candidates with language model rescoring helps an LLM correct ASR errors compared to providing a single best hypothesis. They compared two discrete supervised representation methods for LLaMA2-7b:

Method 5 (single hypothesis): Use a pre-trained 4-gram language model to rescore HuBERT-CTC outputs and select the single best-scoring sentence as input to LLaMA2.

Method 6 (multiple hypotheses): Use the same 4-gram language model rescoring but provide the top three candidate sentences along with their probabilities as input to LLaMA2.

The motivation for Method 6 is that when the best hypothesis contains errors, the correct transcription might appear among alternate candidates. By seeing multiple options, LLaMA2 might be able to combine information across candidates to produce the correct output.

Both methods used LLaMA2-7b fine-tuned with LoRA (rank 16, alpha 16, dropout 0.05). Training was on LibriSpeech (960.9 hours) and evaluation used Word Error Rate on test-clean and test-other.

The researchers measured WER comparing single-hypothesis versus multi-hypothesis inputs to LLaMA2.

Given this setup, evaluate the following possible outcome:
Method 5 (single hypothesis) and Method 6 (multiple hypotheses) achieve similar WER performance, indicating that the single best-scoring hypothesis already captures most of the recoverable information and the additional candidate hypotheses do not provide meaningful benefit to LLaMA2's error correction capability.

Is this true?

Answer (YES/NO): NO